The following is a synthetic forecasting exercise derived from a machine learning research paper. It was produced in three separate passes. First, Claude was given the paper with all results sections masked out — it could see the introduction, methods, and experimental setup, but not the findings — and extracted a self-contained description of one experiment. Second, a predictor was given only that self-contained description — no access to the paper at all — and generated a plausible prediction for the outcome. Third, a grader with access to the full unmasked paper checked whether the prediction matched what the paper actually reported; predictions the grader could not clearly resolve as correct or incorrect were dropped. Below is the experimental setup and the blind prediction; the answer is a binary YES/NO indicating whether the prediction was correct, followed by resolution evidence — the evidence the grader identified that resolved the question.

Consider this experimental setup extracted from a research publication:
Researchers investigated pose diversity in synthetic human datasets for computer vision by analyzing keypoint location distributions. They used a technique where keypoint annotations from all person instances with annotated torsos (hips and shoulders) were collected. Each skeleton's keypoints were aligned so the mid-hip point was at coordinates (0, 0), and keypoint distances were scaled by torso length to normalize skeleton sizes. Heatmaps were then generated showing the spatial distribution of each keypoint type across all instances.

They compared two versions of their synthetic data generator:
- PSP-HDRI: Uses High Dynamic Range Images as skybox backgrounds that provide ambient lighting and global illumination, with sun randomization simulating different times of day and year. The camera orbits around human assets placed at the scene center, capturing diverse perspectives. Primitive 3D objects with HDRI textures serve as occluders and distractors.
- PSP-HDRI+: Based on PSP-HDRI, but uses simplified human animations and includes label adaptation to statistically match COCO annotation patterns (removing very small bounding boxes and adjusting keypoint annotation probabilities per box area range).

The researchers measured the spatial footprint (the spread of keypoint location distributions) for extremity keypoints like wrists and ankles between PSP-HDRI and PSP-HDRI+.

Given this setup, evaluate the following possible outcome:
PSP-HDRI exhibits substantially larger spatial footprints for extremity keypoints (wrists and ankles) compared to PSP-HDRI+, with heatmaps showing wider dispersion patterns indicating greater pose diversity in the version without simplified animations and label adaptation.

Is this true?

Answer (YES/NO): YES